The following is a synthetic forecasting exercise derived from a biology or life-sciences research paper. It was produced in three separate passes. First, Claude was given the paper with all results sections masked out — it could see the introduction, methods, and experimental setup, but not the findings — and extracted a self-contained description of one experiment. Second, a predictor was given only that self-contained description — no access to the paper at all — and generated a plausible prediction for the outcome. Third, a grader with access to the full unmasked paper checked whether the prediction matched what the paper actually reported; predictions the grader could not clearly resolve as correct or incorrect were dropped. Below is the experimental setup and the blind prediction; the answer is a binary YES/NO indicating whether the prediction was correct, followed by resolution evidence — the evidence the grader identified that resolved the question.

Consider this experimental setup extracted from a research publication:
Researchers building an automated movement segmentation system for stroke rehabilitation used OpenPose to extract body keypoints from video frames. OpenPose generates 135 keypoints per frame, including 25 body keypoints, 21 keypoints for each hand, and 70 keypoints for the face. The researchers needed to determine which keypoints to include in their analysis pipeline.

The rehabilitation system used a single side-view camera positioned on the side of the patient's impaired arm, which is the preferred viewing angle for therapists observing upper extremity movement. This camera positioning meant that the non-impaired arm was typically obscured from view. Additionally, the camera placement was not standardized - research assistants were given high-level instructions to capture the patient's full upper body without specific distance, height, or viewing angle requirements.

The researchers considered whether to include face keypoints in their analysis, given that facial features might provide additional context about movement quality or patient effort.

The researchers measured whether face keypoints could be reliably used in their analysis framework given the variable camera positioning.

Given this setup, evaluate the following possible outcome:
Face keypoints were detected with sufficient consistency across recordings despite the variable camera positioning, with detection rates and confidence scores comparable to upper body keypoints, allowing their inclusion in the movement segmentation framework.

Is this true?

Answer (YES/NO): NO